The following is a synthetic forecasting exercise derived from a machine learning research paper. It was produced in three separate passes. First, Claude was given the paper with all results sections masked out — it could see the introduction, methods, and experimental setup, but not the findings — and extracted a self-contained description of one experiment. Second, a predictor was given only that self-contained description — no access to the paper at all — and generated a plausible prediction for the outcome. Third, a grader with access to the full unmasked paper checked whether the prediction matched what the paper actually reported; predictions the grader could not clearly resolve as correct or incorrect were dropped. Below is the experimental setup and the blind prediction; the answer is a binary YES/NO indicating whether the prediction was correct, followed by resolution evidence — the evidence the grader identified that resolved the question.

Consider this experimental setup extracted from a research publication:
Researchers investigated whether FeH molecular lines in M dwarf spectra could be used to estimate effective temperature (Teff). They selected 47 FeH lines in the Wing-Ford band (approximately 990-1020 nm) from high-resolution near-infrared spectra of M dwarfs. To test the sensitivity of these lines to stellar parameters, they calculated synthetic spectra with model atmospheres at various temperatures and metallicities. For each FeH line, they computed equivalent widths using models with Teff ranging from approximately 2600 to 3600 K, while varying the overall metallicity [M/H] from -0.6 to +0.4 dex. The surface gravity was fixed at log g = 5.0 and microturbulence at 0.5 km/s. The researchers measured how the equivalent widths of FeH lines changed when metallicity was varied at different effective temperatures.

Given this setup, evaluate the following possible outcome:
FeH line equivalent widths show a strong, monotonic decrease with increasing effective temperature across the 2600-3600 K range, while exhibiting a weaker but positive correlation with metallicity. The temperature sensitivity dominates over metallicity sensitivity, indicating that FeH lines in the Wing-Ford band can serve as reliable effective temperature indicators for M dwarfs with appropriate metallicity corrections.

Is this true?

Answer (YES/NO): NO